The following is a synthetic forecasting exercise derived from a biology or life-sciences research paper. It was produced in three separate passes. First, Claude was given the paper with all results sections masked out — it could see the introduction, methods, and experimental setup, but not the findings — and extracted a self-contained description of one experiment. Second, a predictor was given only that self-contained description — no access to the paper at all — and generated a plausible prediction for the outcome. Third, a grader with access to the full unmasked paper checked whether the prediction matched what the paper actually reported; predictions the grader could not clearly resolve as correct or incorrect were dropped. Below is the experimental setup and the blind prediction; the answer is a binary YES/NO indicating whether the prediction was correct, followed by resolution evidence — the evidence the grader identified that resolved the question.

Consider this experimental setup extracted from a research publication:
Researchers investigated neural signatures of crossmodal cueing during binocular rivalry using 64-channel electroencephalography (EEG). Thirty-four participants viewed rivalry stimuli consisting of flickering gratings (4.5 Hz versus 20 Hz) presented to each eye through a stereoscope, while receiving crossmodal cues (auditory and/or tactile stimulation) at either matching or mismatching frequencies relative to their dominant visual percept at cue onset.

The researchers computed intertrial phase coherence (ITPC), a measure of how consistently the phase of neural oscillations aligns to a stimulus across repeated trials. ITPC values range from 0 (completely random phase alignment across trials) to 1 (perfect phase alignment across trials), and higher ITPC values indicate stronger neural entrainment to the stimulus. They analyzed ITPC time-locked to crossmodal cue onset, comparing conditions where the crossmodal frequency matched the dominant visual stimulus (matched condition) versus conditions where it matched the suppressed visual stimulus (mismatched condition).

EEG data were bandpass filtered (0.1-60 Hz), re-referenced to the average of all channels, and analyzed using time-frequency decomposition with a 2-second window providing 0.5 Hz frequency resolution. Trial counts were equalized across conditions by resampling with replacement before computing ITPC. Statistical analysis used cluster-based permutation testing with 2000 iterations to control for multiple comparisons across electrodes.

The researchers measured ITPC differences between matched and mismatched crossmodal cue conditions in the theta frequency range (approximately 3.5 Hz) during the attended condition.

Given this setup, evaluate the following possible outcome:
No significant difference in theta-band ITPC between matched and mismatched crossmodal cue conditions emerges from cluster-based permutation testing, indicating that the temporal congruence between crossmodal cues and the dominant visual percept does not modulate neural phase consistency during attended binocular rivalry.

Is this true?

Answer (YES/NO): NO